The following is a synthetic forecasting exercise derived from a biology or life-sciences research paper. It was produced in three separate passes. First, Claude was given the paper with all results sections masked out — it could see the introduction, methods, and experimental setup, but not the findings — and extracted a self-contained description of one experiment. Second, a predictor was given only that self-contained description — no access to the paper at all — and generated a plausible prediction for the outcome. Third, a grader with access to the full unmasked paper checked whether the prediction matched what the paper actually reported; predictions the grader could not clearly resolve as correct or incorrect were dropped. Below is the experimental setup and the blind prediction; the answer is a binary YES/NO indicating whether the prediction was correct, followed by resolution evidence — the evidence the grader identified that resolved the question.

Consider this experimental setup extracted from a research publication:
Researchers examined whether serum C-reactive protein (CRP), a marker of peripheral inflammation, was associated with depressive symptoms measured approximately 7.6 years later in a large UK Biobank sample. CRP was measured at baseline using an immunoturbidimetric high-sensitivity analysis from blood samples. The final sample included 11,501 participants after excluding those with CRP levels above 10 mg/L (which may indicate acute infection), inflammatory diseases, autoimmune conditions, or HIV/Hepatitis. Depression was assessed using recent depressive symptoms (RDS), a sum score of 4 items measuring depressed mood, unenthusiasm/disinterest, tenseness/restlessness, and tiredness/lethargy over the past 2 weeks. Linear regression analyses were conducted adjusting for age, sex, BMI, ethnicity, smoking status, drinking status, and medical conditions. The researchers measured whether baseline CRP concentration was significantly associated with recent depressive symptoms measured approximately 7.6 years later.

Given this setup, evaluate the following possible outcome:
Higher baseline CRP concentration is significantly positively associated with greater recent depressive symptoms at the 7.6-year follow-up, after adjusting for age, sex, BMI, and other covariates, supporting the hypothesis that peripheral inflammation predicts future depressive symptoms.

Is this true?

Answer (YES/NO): YES